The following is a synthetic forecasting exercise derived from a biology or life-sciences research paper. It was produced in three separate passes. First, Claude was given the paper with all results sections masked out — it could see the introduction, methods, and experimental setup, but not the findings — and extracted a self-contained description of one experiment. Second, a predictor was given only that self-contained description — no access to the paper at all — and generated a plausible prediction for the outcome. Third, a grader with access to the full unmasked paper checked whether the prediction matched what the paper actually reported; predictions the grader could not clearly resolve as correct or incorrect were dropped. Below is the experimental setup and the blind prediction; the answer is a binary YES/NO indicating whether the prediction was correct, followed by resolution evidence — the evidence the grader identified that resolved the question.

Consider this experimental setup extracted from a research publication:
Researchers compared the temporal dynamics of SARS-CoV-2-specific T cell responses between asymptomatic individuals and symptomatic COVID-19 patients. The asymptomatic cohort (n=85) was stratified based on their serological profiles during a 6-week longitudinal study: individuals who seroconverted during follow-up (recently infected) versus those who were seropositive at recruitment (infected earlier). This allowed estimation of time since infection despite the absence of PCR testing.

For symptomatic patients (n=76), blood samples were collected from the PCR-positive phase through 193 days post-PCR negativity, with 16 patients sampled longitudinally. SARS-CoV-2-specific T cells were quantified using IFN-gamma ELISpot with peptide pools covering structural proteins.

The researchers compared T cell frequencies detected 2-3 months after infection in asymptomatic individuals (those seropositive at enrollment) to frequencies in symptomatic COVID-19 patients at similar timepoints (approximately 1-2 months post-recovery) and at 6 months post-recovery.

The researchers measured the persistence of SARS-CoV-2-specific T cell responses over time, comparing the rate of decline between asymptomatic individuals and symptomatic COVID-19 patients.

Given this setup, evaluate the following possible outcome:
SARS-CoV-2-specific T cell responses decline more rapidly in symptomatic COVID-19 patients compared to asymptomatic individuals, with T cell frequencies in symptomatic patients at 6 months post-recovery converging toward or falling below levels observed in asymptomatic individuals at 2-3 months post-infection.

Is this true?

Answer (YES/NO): NO